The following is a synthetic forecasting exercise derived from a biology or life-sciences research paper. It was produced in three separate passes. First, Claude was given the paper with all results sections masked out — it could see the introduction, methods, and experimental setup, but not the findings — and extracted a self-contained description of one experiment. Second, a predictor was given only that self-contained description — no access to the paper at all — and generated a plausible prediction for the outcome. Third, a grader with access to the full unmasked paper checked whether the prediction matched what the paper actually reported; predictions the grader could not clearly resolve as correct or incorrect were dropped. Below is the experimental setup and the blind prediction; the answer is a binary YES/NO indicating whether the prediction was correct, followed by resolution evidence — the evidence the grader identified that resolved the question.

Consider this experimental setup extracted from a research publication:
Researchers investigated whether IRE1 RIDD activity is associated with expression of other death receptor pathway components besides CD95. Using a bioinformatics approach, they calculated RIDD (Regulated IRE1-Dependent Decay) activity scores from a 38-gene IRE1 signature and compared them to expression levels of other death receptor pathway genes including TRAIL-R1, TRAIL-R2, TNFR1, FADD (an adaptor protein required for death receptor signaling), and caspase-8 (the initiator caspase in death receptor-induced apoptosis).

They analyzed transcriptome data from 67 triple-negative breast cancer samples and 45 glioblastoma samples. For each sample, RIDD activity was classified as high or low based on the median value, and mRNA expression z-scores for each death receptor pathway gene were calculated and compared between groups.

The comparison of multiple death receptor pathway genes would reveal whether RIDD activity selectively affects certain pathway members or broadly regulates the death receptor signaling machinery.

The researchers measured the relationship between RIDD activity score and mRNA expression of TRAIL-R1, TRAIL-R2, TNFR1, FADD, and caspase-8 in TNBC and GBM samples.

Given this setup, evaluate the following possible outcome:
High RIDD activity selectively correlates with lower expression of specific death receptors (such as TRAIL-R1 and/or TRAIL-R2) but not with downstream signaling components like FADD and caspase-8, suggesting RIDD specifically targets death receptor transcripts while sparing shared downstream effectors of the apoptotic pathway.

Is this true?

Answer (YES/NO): NO